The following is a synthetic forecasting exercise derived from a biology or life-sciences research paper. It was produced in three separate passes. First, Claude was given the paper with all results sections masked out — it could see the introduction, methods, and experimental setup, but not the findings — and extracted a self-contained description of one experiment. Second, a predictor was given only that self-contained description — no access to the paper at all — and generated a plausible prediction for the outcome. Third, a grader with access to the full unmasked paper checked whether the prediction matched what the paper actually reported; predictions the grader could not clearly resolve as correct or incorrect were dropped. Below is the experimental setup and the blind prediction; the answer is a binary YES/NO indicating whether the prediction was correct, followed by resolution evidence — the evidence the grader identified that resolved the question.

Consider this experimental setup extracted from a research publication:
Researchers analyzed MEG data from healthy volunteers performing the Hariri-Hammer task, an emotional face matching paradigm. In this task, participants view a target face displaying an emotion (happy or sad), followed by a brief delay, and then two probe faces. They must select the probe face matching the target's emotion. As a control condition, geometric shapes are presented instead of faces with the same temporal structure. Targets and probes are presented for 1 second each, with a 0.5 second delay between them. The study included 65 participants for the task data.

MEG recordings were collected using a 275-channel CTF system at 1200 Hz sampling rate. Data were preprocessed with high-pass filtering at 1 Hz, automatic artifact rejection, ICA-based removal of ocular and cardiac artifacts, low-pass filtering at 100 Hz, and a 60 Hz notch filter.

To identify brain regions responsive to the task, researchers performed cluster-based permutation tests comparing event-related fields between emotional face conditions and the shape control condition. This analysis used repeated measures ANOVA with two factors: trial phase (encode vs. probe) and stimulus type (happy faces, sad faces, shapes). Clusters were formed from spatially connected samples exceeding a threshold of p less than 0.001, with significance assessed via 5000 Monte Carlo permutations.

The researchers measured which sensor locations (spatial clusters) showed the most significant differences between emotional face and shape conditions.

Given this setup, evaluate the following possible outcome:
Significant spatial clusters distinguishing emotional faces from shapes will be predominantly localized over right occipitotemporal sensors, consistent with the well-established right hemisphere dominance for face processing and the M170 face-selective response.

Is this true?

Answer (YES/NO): NO